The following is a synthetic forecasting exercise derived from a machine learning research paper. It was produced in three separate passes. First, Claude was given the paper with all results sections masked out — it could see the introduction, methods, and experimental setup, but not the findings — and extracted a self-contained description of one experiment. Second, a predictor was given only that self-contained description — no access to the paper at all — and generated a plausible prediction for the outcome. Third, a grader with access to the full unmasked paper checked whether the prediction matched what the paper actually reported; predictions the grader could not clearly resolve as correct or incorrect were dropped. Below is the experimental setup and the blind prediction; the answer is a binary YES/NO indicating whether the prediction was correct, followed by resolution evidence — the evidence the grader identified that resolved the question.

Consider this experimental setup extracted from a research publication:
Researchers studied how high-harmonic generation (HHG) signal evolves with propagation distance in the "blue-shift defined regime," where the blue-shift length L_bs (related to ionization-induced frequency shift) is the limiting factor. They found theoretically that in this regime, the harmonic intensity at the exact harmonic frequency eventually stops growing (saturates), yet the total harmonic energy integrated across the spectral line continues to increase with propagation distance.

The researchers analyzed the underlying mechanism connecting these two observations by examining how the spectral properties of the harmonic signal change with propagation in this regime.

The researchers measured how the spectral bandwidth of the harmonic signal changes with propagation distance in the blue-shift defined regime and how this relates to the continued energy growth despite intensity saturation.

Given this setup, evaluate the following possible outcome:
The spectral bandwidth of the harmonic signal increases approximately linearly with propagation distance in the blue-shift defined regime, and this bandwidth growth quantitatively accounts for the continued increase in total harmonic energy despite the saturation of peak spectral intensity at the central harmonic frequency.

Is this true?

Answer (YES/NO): YES